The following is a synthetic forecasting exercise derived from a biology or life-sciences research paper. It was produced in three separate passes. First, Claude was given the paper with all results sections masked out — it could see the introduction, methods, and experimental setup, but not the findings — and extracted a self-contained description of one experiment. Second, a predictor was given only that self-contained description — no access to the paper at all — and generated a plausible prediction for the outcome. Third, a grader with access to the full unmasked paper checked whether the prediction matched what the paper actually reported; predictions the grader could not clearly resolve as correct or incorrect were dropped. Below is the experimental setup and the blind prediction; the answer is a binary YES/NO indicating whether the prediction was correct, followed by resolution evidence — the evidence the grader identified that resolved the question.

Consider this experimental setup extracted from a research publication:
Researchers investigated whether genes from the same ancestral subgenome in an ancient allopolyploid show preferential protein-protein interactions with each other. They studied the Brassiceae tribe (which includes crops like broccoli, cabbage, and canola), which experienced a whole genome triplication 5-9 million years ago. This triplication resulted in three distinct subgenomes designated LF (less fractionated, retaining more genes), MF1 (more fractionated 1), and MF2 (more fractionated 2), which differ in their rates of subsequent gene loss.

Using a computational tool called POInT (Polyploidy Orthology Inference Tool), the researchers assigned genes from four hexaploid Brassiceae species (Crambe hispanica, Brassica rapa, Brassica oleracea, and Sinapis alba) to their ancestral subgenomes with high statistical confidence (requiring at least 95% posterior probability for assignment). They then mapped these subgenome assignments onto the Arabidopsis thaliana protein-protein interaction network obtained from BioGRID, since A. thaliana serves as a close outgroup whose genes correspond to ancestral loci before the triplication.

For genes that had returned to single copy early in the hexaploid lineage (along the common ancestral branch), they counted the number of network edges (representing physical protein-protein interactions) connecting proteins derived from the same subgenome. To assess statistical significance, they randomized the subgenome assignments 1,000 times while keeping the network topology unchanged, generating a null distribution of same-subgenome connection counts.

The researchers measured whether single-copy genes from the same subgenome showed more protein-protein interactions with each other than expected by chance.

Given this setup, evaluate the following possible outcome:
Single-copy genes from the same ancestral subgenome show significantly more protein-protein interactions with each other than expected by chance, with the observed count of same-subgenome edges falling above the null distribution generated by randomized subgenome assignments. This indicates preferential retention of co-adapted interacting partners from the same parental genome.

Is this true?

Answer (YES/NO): NO